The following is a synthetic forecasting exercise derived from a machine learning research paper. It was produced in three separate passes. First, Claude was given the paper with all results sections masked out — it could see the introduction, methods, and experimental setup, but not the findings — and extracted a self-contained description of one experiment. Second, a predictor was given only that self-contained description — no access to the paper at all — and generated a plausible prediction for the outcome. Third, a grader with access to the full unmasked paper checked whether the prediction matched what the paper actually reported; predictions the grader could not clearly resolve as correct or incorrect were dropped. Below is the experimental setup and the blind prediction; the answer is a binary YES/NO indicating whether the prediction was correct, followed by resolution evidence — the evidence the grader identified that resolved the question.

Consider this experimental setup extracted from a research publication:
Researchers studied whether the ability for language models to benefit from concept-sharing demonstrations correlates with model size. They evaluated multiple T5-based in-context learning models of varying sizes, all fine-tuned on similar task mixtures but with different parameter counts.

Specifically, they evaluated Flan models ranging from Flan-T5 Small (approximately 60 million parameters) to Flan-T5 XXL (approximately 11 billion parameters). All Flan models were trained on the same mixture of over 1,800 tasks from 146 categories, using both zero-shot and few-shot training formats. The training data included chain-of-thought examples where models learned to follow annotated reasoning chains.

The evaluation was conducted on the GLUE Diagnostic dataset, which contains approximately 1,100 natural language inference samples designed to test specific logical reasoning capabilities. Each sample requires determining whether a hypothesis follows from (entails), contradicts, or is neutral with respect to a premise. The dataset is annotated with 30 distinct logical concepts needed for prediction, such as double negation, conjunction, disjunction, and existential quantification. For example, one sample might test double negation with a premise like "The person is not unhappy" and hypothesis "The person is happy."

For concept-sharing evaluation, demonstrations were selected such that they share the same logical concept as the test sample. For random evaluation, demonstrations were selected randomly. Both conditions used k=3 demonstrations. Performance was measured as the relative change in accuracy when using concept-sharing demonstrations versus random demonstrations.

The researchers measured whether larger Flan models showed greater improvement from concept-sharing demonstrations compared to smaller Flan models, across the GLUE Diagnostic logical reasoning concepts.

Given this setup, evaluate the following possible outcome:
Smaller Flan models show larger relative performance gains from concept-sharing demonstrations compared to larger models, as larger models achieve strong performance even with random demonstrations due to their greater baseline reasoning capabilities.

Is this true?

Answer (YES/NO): NO